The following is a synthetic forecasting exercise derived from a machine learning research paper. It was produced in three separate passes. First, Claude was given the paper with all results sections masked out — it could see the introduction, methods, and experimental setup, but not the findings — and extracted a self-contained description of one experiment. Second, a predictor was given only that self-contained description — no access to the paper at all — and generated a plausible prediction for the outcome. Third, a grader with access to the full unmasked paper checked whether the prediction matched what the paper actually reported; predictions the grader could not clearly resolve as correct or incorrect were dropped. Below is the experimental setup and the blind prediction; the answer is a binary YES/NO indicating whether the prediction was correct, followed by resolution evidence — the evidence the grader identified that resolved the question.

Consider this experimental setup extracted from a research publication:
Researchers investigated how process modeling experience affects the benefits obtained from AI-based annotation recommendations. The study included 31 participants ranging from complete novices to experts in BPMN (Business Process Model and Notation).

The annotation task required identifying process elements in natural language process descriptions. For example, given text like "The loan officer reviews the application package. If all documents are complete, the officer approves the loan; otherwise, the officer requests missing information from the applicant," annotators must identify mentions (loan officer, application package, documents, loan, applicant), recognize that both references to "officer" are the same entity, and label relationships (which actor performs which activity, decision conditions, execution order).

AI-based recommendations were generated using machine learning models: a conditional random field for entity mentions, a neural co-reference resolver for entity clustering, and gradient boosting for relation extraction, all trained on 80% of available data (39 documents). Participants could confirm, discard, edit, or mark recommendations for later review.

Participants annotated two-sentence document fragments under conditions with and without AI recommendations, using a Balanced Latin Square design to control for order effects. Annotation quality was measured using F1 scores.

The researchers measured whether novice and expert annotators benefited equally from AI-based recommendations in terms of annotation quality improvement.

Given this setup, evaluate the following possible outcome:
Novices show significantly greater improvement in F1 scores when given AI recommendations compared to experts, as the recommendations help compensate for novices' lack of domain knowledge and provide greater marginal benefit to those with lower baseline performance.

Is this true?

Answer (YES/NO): NO